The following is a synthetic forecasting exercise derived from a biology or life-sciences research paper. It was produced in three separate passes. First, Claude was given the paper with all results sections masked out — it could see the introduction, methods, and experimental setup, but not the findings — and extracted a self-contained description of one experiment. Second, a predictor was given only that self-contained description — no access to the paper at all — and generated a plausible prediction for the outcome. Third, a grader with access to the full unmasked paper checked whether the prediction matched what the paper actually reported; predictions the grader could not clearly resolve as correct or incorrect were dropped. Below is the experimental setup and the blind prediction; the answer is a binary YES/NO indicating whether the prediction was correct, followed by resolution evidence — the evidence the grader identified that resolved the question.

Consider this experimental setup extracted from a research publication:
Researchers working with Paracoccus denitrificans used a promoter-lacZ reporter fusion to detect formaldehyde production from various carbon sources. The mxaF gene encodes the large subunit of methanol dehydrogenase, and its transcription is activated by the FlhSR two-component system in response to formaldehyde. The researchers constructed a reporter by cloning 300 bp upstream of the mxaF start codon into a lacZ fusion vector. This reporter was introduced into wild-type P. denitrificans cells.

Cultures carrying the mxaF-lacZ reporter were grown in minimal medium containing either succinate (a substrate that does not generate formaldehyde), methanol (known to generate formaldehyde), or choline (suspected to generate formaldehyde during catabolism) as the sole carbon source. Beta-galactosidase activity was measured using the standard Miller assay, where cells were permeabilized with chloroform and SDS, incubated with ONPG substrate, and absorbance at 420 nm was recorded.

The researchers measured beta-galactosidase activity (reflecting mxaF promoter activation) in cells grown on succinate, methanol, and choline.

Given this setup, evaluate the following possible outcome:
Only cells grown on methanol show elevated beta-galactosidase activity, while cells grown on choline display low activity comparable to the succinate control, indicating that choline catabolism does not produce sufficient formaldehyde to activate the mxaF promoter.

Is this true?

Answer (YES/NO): NO